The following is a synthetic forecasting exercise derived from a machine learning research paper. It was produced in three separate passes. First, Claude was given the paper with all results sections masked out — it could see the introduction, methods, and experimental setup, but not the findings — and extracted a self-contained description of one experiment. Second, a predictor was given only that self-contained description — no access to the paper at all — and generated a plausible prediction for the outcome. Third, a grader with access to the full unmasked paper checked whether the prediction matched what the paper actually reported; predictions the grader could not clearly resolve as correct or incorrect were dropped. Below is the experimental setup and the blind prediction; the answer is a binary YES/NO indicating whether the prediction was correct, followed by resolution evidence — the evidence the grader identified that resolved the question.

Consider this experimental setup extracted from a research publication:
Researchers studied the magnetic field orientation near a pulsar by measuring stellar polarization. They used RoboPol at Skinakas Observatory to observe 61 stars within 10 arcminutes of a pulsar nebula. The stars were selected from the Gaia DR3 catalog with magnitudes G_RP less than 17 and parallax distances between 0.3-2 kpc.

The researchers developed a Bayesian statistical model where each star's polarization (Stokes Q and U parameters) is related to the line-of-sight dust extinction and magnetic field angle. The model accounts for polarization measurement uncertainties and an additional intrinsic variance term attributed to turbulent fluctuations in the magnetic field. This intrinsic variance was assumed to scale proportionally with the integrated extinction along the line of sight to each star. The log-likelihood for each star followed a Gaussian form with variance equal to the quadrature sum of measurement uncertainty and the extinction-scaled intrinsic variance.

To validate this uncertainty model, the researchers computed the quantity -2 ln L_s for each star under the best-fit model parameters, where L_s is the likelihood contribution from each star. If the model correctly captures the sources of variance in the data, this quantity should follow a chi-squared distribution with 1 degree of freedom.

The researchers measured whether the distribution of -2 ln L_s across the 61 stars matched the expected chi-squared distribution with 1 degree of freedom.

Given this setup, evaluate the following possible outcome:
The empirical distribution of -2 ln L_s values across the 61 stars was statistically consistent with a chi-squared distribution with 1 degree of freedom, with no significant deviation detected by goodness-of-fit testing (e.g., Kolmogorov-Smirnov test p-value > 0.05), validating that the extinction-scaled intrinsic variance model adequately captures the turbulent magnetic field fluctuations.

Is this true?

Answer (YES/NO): NO